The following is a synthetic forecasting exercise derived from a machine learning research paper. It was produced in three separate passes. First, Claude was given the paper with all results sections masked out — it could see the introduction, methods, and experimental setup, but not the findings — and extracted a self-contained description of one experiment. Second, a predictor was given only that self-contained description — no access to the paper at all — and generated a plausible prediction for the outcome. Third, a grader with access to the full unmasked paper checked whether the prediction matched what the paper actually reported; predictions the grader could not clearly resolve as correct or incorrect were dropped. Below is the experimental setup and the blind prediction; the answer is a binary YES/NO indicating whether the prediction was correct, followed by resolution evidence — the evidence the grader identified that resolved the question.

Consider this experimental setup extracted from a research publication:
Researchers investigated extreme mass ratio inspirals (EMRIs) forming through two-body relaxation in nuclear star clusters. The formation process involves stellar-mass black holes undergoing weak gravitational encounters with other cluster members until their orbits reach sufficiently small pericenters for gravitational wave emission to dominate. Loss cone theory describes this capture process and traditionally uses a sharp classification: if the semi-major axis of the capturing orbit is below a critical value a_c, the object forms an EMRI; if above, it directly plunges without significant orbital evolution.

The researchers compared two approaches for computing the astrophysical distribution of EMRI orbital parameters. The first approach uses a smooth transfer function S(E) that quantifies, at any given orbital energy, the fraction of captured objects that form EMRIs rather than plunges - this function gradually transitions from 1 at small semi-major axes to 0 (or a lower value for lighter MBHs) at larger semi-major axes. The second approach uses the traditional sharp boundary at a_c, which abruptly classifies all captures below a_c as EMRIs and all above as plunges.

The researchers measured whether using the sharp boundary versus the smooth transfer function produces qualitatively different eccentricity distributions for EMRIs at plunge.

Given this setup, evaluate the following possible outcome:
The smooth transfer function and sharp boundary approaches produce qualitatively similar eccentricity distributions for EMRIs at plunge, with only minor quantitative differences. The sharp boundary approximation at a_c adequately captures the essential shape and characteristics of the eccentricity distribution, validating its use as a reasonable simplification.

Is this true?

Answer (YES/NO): YES